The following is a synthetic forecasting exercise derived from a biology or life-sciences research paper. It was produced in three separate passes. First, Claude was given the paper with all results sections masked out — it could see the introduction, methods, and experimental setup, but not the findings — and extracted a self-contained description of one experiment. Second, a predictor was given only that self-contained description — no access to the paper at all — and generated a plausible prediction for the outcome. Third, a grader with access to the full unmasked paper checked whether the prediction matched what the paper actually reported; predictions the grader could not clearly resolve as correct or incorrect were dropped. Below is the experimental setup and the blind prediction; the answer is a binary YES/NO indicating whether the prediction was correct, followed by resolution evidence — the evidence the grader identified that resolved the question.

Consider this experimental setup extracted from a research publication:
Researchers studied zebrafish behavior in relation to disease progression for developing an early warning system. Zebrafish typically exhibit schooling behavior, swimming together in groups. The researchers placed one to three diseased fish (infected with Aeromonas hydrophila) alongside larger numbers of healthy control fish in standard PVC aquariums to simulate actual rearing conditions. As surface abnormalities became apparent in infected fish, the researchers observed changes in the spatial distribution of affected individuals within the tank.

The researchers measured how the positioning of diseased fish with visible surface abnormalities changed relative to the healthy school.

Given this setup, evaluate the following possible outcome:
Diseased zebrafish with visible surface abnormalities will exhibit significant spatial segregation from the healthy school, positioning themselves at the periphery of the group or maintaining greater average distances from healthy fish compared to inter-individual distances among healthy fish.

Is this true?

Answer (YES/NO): YES